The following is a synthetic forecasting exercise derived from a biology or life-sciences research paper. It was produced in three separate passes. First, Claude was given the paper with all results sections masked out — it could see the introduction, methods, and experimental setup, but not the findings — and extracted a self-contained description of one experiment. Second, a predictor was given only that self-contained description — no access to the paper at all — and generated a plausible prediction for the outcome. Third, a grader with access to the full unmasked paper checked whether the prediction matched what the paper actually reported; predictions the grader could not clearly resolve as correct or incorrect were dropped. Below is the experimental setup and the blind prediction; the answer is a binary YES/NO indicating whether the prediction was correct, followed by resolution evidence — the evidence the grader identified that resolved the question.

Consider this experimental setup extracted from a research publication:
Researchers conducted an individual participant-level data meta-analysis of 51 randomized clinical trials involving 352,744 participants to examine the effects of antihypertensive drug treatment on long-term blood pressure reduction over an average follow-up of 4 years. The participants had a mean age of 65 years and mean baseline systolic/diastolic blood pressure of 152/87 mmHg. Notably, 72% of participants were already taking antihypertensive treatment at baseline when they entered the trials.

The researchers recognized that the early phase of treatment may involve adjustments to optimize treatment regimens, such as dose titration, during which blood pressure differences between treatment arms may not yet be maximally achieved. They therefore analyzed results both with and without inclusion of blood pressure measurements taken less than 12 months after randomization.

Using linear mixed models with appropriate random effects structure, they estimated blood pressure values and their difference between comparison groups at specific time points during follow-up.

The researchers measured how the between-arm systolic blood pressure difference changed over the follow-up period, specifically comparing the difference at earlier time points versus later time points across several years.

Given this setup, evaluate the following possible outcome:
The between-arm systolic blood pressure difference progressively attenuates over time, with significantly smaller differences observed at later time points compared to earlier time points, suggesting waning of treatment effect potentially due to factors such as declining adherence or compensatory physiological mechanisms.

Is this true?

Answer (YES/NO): NO